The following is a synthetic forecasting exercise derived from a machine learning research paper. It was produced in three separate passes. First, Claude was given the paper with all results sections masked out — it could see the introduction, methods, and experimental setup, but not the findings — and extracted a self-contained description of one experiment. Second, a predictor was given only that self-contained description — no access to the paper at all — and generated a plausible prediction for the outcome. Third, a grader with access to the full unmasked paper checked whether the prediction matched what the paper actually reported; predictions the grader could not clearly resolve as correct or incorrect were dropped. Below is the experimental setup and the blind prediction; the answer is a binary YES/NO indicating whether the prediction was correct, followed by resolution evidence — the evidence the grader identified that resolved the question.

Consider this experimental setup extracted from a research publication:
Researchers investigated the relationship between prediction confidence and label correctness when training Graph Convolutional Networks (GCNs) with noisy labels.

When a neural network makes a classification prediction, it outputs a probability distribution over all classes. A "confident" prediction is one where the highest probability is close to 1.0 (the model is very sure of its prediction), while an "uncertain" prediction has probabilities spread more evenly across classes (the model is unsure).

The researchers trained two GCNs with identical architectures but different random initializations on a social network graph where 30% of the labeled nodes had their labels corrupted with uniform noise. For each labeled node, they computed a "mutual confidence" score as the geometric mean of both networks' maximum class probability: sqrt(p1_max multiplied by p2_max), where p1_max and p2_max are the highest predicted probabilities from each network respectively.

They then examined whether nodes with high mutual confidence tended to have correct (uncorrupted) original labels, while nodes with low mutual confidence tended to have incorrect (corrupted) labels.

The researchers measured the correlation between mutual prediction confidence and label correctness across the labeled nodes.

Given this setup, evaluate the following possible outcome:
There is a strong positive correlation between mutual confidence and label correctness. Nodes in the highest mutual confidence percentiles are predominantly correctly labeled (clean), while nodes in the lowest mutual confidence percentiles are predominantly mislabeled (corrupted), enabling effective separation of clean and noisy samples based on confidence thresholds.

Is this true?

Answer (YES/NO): YES